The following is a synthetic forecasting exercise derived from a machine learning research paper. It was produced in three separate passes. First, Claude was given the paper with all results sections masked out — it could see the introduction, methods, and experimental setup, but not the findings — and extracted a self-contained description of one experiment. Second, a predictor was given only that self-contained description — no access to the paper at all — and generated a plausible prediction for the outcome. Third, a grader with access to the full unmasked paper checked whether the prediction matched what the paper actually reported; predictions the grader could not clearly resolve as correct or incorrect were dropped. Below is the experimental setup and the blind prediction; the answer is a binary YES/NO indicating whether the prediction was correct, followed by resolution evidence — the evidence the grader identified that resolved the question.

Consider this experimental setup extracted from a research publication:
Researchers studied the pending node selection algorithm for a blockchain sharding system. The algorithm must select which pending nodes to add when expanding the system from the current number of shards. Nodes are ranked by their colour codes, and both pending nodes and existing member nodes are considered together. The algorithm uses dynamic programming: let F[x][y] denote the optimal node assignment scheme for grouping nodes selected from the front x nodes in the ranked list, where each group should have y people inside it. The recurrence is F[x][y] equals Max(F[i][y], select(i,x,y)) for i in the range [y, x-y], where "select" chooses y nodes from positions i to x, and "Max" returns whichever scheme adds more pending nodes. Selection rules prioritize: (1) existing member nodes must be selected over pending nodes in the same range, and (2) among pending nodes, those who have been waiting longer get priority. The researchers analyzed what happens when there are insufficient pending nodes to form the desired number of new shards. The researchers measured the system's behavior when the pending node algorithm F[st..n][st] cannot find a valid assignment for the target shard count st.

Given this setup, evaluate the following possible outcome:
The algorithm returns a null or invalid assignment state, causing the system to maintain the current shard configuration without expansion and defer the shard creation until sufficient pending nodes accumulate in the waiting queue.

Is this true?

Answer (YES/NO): YES